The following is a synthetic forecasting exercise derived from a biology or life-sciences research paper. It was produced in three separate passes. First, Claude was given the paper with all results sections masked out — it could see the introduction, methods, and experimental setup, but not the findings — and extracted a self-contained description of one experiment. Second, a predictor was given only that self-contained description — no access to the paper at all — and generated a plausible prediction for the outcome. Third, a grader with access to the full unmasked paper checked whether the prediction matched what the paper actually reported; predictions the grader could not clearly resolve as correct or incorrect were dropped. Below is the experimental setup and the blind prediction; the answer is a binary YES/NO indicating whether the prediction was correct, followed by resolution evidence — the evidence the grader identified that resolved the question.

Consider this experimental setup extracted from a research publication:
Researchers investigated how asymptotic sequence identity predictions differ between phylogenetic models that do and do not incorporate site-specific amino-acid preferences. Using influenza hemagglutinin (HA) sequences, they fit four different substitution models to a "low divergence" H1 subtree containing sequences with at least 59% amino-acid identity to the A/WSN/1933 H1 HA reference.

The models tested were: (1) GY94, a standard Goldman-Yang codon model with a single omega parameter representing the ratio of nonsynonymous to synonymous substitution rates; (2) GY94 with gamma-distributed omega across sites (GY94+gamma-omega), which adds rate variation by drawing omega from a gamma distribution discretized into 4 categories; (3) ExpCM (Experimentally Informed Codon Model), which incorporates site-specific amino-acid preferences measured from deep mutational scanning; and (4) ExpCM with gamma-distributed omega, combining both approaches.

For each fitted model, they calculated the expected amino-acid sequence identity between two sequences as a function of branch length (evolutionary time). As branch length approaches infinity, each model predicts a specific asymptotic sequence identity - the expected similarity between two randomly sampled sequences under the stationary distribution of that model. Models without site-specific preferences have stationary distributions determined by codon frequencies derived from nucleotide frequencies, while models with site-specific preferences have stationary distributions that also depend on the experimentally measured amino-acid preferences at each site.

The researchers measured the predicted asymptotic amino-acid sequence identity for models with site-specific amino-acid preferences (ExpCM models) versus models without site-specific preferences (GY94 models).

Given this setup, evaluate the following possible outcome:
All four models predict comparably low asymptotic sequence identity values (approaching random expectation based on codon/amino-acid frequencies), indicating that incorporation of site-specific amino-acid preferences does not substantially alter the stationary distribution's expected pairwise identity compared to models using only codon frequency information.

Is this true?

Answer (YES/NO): NO